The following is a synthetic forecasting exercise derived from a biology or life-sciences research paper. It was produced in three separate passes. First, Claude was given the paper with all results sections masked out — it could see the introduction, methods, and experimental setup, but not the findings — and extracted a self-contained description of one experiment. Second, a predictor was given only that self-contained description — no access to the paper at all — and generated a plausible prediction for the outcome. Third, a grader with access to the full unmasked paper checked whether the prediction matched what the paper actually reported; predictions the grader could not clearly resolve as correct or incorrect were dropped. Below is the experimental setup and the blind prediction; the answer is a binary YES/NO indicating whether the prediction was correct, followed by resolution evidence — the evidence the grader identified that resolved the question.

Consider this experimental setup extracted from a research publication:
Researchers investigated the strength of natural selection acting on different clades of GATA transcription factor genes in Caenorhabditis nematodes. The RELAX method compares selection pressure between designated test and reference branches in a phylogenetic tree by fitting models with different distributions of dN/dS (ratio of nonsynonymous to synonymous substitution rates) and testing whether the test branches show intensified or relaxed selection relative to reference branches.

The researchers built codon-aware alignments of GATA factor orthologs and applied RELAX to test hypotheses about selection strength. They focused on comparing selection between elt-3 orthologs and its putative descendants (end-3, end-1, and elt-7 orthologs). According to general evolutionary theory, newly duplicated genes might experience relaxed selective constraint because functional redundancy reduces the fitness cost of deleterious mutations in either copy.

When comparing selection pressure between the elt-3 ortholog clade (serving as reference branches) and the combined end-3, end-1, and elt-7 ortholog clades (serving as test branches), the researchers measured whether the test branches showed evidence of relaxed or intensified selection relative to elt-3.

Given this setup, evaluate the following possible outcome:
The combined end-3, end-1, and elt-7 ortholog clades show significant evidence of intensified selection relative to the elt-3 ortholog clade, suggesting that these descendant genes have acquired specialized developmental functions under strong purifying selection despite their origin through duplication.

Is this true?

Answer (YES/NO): NO